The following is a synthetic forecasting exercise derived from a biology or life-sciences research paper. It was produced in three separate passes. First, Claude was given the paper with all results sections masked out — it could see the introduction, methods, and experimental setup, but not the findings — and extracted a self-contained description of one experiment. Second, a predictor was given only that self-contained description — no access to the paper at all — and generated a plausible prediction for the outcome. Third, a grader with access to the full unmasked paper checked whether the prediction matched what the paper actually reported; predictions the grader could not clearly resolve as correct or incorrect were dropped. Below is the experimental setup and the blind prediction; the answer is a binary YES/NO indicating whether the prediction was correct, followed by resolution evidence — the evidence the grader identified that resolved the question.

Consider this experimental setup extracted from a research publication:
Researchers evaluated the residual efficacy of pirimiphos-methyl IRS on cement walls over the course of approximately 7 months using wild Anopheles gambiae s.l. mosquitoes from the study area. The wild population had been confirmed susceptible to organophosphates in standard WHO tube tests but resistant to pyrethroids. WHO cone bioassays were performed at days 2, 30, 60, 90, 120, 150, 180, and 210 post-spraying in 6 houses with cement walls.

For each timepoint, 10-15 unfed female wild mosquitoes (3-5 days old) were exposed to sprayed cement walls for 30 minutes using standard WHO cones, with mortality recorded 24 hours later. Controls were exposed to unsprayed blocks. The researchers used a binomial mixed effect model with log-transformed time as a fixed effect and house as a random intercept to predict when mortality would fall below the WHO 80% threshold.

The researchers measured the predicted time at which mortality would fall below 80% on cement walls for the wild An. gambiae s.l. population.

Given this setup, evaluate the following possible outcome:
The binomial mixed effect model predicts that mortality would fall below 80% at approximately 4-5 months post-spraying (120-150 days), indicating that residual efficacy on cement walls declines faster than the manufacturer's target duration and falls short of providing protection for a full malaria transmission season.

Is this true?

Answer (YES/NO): NO